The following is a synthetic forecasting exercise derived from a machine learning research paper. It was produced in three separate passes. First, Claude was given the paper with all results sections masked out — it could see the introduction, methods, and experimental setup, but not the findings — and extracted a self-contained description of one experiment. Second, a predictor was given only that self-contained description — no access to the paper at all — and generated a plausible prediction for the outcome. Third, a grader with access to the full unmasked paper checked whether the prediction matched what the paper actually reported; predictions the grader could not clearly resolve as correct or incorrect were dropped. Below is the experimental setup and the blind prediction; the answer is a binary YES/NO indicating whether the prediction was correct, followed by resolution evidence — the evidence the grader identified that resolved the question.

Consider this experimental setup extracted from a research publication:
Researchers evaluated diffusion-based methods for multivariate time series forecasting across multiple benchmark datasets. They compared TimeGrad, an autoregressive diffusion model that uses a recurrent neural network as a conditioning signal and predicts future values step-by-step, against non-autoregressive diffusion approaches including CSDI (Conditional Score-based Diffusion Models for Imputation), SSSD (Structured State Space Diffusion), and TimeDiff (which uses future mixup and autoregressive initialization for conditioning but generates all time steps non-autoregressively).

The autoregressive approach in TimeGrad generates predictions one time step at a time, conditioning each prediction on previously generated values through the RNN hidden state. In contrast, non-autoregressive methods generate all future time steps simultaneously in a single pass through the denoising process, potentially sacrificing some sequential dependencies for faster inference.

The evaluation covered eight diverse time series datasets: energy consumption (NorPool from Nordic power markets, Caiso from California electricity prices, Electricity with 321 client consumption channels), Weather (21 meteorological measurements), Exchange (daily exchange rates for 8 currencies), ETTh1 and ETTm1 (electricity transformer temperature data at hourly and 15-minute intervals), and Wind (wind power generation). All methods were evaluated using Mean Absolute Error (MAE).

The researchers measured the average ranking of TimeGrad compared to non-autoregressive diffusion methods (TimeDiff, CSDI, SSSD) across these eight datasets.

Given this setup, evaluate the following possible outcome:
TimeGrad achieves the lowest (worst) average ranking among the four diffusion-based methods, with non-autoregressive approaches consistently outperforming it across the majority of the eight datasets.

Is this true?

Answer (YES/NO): YES